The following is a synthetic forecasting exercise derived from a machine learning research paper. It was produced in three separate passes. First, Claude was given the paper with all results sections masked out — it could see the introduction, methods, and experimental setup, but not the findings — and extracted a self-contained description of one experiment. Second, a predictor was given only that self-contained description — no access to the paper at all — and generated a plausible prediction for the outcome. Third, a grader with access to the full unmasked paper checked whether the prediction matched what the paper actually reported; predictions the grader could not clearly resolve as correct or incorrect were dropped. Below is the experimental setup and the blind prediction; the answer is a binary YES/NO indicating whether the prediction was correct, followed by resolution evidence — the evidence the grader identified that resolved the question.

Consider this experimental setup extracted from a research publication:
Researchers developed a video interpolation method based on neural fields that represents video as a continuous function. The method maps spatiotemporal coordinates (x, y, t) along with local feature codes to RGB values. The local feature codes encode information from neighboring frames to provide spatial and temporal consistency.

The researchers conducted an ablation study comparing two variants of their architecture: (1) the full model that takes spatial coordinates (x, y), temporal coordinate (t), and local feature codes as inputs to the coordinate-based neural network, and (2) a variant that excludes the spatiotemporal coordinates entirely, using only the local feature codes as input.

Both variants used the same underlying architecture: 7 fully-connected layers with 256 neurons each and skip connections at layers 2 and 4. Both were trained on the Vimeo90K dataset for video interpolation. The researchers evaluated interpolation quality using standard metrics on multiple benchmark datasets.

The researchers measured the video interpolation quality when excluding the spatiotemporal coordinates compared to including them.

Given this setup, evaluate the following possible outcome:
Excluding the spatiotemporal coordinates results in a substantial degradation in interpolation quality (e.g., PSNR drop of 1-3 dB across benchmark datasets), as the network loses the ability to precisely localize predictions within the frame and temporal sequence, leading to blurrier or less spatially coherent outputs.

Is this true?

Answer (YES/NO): NO